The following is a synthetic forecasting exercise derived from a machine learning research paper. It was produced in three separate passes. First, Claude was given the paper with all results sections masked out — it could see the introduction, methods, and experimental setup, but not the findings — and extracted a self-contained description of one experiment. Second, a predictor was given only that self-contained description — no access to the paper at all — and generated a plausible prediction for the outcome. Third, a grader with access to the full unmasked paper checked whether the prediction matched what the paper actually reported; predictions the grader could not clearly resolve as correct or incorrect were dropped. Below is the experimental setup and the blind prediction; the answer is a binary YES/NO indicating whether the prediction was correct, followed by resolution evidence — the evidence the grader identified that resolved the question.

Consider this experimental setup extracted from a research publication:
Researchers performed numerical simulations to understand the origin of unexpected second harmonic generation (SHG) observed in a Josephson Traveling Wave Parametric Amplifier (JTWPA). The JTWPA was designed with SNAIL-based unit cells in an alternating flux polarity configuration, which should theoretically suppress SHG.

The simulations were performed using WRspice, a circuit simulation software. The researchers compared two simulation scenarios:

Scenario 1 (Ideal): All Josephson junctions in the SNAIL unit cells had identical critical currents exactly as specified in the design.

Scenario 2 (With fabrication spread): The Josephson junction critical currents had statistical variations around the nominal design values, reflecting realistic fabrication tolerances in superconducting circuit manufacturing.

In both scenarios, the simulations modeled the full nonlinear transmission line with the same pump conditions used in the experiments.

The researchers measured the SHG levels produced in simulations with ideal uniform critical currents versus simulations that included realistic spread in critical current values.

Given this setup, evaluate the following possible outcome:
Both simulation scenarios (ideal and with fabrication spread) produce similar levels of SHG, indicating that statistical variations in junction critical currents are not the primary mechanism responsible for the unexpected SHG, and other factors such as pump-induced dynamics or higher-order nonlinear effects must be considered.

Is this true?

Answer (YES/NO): NO